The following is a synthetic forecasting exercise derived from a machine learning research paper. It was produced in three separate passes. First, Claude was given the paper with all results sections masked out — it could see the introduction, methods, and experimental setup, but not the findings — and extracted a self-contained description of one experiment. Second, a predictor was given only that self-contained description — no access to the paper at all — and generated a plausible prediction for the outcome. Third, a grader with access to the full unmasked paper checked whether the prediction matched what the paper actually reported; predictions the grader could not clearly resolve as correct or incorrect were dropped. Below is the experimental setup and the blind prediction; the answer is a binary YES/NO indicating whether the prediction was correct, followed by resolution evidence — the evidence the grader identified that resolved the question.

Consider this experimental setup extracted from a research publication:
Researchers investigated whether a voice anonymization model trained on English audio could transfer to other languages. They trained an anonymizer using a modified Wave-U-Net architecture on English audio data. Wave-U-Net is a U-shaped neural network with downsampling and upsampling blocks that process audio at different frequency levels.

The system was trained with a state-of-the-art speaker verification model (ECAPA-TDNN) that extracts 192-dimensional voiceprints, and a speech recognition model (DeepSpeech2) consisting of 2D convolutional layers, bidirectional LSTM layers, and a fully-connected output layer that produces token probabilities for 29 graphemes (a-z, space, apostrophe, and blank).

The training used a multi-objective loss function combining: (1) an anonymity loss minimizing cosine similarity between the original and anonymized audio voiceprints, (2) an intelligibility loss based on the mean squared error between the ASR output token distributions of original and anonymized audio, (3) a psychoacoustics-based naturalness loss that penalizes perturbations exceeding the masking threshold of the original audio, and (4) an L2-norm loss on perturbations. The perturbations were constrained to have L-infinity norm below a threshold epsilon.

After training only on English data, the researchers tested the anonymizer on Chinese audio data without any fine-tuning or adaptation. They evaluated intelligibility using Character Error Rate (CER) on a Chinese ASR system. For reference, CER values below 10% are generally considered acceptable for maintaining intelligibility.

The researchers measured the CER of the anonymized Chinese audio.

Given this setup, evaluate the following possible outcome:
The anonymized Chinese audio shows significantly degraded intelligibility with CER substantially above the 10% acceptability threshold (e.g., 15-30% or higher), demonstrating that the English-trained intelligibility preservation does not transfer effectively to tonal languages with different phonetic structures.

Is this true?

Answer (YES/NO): NO